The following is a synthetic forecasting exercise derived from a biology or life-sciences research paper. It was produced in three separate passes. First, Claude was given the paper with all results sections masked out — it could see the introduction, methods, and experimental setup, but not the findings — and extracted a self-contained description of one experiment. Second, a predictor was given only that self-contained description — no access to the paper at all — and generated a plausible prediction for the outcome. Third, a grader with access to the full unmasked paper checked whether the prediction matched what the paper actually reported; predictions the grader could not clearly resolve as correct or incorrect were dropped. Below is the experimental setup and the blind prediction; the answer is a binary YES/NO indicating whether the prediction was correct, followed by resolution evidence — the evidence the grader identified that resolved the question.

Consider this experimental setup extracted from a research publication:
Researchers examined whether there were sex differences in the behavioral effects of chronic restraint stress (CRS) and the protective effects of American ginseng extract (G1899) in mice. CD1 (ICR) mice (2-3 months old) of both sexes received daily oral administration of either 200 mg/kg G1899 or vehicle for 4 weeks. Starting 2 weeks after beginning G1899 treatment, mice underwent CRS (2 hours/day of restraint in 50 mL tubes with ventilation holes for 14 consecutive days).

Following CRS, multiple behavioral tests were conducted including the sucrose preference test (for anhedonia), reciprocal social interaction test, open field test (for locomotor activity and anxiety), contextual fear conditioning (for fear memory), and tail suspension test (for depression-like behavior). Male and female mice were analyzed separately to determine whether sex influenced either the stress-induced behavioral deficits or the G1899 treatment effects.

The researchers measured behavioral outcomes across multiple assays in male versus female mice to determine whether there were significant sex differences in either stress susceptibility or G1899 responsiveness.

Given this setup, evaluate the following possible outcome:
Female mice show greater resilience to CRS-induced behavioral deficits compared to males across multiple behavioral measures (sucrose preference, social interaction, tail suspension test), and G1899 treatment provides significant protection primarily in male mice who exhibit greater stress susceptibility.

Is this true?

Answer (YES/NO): NO